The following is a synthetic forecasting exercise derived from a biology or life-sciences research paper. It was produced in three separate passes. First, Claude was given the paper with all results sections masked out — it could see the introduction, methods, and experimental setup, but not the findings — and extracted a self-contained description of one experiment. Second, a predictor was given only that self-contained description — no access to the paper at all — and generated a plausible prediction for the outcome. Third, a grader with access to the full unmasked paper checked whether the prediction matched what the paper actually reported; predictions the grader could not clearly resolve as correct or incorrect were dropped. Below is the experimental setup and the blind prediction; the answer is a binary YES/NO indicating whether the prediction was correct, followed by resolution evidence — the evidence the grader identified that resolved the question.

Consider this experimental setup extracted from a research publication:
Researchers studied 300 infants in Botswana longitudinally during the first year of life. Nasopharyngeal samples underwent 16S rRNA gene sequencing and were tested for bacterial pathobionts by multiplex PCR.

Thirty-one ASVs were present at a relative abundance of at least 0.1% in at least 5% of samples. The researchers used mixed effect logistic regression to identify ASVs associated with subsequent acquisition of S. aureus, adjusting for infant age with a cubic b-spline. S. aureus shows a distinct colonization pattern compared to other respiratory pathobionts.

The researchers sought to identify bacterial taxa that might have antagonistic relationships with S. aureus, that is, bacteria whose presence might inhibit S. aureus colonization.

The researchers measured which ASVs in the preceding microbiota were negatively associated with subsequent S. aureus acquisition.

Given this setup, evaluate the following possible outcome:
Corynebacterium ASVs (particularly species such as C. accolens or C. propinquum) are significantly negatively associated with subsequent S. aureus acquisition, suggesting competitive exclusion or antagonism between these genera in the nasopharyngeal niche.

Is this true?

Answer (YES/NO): YES